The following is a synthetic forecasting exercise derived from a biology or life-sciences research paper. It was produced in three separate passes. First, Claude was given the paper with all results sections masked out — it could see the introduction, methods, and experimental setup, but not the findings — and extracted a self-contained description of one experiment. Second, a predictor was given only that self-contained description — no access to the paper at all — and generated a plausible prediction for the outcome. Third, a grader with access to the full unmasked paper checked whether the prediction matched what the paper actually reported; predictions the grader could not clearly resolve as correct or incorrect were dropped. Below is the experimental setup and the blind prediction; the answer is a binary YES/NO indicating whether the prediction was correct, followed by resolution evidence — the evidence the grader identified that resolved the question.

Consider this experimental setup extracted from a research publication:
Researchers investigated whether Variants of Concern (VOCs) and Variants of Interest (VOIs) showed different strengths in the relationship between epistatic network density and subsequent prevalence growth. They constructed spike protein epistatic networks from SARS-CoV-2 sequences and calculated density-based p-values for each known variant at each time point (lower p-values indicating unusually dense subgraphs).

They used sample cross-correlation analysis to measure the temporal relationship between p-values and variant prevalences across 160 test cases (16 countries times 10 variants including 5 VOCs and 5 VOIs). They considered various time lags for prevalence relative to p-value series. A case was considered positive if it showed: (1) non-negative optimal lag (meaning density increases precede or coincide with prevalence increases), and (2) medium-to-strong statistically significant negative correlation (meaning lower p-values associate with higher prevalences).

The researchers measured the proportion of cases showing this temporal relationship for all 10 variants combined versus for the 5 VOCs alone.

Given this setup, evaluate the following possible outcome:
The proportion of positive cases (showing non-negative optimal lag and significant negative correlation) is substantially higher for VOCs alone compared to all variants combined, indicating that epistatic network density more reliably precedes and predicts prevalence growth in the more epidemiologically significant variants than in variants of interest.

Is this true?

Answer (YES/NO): YES